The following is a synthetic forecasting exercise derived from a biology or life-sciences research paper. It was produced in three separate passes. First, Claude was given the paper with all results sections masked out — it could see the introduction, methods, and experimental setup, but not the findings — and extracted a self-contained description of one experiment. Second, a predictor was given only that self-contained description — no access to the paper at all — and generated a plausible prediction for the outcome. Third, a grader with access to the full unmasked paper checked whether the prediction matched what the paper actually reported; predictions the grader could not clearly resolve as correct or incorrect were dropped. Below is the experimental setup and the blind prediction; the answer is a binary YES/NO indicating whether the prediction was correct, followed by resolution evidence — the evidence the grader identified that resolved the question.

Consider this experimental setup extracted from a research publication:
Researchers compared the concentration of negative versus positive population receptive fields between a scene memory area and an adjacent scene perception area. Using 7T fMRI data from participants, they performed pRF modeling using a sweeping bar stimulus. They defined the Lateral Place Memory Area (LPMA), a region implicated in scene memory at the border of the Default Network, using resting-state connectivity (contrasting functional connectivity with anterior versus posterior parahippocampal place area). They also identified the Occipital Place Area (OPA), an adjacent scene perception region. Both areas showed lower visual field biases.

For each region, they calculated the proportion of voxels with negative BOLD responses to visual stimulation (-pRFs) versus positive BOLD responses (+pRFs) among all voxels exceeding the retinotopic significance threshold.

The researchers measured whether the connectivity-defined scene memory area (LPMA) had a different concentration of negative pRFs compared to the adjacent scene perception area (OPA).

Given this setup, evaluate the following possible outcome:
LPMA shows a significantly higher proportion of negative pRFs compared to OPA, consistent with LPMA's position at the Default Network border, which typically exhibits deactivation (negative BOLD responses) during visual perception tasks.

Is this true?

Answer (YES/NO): YES